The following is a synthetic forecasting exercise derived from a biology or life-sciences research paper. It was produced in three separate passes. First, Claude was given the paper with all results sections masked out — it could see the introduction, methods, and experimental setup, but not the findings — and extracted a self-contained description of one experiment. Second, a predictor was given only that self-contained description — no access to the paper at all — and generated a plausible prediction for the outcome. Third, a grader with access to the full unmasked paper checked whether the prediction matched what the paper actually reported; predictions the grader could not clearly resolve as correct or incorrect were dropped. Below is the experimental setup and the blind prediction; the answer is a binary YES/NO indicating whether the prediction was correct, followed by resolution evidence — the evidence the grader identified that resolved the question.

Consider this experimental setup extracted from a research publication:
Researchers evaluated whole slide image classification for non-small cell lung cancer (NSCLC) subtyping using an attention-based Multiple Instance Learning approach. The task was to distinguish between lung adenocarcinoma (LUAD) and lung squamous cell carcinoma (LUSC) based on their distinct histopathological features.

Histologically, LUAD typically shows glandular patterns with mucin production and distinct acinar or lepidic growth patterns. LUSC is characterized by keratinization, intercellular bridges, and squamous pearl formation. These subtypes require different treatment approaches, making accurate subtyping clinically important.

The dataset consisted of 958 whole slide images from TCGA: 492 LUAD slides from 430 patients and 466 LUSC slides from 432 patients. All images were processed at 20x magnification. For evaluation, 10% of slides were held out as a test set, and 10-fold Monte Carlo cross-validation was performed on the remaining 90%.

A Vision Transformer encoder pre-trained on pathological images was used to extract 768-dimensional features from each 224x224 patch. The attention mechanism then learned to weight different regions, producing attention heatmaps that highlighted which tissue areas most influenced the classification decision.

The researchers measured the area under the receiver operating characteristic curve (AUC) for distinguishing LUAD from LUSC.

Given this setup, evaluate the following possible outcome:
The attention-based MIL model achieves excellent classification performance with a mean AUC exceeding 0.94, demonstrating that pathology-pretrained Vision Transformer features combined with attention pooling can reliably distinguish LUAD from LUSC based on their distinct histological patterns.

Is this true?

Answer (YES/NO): YES